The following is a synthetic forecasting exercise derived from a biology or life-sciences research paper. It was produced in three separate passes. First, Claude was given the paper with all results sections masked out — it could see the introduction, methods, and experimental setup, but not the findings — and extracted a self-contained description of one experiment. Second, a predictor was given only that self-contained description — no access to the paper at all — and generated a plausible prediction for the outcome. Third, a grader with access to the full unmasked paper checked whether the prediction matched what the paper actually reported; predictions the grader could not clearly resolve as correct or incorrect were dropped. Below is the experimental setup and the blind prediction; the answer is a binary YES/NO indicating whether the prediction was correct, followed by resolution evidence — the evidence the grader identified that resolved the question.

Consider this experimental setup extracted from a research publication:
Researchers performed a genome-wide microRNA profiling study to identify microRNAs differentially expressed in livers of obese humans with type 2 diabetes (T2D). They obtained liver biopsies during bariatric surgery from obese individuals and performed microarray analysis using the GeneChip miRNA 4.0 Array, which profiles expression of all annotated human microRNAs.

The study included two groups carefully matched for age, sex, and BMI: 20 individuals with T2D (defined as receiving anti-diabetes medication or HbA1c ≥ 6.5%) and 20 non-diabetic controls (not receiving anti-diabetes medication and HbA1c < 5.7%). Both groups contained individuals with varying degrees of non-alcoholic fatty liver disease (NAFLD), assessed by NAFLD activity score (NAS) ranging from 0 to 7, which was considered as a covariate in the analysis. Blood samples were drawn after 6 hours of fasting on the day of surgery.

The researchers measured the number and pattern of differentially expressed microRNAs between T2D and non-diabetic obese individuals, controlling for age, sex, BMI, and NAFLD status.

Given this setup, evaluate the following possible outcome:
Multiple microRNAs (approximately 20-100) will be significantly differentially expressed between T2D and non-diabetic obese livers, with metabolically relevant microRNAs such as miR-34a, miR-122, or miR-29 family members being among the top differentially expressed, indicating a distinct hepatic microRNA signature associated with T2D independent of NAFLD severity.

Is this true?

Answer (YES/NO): NO